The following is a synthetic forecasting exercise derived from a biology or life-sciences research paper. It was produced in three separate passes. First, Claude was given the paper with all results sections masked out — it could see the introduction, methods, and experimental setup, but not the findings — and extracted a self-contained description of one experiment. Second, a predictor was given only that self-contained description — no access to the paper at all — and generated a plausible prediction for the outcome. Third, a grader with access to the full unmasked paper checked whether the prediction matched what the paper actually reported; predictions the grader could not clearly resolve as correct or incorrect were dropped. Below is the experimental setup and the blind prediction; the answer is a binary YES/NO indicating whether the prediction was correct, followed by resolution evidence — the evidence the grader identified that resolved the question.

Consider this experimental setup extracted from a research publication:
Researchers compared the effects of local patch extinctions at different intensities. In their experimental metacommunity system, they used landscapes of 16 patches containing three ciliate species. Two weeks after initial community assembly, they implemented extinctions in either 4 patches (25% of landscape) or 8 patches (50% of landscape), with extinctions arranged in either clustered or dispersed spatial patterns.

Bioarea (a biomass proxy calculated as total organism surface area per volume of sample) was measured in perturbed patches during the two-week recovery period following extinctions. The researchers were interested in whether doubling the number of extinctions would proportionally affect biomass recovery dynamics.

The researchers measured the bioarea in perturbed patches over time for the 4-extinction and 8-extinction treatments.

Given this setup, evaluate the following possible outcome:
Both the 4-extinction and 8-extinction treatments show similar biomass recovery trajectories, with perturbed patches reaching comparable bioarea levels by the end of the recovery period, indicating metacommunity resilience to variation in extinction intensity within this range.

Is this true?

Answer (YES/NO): YES